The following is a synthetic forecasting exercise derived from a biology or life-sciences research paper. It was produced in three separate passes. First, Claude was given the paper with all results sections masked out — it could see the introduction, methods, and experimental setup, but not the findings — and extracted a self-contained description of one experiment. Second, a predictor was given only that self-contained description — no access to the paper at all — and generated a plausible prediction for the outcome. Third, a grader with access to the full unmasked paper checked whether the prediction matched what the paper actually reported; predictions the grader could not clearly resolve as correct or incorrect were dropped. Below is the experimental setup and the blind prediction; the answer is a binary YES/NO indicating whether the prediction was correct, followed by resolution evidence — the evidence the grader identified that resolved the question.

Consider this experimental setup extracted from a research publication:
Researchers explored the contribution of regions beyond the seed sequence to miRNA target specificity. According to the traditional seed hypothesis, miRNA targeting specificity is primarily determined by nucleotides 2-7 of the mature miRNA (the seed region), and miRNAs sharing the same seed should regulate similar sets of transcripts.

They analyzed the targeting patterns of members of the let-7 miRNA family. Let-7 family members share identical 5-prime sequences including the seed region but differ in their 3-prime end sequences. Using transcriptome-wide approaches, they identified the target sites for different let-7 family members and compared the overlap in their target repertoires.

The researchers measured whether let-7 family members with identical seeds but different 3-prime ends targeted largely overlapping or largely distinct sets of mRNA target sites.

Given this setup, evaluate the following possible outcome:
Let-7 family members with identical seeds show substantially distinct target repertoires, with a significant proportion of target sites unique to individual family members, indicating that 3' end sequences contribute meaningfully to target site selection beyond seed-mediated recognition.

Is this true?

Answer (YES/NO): YES